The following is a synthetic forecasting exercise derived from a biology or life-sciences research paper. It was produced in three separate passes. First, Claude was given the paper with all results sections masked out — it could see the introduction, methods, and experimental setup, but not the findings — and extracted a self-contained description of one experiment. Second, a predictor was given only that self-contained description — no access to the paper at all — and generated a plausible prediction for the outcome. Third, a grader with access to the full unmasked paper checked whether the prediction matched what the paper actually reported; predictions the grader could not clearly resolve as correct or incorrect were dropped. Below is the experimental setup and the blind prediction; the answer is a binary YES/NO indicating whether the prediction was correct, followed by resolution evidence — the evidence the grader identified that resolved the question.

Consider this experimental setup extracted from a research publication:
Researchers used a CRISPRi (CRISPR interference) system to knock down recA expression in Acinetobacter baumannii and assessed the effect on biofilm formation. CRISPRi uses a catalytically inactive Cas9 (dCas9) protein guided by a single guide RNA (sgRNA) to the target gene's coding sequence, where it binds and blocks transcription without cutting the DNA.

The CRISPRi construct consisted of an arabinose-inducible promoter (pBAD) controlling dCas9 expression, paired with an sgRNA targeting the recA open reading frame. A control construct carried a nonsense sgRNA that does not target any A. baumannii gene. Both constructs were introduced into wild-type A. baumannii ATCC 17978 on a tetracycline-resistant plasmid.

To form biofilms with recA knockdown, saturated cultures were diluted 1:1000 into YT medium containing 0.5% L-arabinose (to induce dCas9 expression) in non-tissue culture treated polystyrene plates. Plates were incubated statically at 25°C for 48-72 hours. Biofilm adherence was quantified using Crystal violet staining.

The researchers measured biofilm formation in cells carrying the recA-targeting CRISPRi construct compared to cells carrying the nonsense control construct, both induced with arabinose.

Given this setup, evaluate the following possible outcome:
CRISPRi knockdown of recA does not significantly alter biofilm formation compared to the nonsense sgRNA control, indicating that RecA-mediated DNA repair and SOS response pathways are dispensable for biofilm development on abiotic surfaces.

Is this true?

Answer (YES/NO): NO